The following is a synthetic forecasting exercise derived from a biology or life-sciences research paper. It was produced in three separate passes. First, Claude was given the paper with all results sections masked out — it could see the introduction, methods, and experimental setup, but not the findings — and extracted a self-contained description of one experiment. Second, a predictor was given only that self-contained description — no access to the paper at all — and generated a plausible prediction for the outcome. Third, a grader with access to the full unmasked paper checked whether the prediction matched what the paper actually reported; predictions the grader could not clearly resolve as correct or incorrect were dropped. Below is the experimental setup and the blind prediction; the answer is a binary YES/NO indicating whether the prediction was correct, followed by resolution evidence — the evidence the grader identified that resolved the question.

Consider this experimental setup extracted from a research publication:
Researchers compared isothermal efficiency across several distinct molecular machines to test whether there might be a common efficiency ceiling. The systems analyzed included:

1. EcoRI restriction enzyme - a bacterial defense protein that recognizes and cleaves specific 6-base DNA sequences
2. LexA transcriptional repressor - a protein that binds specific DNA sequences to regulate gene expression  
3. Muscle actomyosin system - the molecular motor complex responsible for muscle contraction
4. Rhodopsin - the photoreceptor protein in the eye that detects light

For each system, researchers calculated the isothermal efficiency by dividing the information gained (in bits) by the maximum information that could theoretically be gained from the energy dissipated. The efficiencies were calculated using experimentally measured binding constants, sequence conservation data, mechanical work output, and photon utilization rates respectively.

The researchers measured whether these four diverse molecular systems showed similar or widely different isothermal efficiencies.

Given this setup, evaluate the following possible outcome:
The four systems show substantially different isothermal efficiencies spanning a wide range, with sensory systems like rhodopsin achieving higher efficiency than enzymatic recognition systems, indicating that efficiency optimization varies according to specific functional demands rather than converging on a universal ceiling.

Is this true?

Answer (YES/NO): NO